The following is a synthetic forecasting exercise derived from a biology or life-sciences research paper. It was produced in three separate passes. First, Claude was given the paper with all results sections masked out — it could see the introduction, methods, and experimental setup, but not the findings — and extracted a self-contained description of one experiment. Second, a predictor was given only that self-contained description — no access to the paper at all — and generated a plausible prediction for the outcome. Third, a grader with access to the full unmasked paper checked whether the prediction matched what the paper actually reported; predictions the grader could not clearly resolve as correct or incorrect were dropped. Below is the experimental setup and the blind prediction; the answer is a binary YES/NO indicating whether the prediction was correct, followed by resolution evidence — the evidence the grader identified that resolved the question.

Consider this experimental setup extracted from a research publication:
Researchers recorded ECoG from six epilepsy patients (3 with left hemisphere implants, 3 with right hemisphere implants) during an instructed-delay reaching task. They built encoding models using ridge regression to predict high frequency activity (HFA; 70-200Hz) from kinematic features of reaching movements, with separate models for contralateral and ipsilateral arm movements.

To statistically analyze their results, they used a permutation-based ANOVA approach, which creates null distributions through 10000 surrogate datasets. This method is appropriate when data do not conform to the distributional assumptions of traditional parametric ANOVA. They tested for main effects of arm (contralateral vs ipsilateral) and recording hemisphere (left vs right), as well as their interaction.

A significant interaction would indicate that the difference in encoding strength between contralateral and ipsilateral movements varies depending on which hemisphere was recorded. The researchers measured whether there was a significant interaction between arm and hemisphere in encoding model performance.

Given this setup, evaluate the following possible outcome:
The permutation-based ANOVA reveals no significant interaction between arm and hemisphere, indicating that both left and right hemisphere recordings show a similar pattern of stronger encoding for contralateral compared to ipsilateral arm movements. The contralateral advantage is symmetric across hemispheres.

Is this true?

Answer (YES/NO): NO